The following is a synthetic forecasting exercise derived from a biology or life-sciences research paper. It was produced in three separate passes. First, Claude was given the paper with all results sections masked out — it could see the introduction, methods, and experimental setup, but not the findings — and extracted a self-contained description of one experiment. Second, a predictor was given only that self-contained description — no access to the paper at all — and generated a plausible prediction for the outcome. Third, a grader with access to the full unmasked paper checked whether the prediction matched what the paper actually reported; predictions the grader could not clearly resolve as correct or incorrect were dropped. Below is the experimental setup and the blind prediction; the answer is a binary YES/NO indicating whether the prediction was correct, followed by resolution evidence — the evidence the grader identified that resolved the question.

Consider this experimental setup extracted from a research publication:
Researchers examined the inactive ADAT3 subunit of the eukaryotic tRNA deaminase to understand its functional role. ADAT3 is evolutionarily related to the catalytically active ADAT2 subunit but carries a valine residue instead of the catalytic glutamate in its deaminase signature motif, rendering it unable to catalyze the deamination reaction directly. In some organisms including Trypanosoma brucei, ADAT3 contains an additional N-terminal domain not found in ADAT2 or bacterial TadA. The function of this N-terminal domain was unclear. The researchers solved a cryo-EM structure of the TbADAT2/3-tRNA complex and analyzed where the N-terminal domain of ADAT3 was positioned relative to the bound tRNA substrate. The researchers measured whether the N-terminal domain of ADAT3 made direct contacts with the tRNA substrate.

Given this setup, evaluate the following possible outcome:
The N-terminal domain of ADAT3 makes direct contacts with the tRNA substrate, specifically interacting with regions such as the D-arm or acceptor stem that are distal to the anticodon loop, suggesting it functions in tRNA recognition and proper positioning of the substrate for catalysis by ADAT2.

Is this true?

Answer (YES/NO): YES